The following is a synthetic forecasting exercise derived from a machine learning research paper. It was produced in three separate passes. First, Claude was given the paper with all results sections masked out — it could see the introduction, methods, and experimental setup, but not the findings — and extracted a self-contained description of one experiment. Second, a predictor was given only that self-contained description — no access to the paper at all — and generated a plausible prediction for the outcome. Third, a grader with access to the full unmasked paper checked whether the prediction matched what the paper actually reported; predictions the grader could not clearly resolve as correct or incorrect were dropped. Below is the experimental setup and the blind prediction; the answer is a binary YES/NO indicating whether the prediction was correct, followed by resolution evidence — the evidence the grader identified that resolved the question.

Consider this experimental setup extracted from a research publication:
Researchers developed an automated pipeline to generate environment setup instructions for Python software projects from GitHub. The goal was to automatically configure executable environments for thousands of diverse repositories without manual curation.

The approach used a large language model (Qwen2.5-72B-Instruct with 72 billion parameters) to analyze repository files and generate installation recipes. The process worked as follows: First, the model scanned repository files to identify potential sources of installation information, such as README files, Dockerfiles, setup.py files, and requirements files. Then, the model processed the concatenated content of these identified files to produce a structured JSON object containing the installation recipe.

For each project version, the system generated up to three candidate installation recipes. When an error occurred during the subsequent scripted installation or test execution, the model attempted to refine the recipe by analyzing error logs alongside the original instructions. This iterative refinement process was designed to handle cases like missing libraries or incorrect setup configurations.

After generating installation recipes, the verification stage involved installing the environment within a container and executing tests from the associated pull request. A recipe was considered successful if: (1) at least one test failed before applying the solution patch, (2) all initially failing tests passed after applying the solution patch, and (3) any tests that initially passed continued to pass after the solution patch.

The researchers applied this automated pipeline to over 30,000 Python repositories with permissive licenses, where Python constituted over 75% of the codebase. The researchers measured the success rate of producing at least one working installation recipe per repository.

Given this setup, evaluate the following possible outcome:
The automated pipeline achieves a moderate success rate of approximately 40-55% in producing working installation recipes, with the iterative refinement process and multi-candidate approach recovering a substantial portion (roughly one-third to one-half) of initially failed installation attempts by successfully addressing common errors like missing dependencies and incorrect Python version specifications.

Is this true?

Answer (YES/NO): NO